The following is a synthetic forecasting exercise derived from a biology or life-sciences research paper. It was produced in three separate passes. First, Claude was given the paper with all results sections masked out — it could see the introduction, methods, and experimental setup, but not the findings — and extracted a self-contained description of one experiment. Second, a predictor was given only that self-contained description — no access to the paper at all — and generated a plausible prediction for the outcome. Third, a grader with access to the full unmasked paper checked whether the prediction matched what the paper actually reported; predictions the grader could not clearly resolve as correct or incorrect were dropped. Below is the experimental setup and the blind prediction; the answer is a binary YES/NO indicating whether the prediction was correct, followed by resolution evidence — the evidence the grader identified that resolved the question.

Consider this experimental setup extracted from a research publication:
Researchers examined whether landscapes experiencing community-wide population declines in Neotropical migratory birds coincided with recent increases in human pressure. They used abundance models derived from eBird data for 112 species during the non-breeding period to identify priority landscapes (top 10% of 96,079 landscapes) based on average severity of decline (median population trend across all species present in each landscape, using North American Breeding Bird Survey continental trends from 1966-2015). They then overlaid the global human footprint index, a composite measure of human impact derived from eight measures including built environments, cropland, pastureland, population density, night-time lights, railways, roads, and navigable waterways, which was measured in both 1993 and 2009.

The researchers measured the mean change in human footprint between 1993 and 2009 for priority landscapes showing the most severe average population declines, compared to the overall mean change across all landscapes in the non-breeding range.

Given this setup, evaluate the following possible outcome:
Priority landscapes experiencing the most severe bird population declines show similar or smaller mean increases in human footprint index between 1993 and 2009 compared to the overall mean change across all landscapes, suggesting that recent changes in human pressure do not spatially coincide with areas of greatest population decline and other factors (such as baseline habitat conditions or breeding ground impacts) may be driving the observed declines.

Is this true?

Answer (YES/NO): NO